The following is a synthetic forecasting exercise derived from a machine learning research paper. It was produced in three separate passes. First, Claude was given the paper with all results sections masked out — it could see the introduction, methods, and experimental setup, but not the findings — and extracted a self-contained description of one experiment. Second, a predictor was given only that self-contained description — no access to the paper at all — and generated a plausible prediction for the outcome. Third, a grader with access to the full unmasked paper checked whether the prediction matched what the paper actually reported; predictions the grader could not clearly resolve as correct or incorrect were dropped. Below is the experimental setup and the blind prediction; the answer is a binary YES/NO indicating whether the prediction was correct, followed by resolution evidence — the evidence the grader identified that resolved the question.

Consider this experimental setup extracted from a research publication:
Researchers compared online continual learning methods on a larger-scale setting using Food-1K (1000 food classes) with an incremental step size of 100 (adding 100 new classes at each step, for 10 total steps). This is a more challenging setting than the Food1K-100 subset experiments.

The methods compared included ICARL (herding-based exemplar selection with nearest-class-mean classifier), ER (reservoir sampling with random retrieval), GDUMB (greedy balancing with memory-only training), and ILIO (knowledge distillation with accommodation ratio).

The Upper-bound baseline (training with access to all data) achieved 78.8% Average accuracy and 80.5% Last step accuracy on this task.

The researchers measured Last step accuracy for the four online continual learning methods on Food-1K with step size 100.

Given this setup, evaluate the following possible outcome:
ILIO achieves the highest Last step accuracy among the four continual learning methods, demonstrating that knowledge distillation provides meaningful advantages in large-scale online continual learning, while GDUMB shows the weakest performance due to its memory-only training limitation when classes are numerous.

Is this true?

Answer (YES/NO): NO